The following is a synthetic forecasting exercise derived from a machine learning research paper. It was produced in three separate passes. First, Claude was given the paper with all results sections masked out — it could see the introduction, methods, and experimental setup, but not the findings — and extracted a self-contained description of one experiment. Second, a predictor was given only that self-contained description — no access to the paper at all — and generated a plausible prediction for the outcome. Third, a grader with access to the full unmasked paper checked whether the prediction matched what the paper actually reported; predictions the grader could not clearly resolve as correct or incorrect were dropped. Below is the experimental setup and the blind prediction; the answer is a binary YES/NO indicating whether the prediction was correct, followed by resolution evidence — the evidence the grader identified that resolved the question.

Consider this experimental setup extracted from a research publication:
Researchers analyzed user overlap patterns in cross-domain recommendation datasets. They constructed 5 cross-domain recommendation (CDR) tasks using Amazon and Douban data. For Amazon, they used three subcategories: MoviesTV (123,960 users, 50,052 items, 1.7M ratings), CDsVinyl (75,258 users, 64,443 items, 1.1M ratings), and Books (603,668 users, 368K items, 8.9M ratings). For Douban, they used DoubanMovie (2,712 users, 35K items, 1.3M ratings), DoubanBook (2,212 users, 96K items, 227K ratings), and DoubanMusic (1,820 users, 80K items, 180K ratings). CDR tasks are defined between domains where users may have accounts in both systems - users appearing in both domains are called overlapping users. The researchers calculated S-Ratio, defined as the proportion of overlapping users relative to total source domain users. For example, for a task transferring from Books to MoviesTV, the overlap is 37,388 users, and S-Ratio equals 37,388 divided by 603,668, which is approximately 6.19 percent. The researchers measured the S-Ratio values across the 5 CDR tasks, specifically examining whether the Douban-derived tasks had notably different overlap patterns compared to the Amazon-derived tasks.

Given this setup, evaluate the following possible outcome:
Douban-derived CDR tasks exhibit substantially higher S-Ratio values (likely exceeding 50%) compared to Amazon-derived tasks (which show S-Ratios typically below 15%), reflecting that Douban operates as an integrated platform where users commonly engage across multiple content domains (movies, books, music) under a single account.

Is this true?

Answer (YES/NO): NO